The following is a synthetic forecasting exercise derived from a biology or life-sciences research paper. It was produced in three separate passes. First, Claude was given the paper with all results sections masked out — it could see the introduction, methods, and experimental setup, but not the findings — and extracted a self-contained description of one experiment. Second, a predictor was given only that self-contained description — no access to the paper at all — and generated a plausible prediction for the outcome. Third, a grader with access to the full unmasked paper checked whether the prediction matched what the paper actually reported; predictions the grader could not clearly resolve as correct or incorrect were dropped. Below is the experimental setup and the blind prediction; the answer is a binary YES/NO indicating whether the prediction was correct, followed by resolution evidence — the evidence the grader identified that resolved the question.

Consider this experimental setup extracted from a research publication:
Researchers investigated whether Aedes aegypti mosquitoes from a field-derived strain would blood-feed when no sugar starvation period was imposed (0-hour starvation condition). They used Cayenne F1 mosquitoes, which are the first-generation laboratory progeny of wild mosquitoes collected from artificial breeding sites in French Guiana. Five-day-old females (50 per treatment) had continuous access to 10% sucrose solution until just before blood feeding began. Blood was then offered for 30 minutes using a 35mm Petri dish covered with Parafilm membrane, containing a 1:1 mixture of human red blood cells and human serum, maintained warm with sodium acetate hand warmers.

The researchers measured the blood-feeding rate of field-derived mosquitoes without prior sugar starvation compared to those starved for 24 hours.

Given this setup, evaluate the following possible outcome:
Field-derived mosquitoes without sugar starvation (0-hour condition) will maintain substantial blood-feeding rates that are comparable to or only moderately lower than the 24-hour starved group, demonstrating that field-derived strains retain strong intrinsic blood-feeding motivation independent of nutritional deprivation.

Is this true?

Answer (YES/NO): NO